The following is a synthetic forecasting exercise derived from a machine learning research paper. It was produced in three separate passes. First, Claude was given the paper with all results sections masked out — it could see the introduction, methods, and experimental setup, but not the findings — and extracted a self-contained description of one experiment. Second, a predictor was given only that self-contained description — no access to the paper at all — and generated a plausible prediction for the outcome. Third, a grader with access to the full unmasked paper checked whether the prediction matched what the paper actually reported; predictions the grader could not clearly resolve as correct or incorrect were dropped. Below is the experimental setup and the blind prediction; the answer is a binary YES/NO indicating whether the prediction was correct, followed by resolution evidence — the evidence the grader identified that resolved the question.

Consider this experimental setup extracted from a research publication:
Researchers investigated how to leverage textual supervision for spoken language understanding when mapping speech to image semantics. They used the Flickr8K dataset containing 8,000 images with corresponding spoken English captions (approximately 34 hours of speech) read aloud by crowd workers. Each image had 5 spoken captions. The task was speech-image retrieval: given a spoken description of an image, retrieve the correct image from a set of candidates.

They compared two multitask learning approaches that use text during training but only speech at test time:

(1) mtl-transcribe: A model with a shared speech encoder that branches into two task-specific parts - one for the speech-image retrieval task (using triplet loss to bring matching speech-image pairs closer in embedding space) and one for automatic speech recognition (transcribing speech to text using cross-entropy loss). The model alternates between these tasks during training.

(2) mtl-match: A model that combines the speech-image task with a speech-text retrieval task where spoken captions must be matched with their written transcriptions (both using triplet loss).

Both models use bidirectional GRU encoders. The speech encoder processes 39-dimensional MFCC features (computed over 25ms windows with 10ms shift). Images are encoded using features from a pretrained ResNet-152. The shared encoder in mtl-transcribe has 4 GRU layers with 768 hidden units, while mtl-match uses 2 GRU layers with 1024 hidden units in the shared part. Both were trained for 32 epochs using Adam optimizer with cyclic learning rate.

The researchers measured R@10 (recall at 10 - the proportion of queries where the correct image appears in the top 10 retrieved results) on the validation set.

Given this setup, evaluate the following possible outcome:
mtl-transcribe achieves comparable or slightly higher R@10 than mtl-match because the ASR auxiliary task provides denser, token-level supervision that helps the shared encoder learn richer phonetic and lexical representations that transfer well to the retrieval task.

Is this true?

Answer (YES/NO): NO